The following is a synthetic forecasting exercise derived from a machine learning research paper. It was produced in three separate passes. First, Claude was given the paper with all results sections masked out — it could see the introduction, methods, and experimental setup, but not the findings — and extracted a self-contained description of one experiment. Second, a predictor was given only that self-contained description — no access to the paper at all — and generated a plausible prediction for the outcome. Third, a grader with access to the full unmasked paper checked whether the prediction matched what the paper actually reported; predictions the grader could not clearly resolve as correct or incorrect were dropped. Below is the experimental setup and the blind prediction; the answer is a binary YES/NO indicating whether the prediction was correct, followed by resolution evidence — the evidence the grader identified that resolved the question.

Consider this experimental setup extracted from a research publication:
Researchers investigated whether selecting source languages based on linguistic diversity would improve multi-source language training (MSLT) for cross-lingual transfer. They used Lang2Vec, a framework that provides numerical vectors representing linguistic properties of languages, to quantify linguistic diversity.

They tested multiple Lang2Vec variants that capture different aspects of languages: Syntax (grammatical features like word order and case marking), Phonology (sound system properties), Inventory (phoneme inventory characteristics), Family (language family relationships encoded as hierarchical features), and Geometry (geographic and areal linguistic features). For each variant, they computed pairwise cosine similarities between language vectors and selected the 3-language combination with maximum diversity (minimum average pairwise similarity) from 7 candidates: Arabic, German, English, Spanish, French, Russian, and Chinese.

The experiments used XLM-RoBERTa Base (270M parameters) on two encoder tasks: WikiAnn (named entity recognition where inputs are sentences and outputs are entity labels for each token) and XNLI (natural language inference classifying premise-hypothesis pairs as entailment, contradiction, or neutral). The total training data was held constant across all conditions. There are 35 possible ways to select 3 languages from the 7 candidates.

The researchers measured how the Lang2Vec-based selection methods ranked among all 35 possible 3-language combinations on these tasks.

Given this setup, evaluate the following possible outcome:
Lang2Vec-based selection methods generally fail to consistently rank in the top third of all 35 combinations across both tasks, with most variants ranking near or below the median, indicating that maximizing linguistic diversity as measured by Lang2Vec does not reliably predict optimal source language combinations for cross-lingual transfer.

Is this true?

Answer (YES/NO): NO